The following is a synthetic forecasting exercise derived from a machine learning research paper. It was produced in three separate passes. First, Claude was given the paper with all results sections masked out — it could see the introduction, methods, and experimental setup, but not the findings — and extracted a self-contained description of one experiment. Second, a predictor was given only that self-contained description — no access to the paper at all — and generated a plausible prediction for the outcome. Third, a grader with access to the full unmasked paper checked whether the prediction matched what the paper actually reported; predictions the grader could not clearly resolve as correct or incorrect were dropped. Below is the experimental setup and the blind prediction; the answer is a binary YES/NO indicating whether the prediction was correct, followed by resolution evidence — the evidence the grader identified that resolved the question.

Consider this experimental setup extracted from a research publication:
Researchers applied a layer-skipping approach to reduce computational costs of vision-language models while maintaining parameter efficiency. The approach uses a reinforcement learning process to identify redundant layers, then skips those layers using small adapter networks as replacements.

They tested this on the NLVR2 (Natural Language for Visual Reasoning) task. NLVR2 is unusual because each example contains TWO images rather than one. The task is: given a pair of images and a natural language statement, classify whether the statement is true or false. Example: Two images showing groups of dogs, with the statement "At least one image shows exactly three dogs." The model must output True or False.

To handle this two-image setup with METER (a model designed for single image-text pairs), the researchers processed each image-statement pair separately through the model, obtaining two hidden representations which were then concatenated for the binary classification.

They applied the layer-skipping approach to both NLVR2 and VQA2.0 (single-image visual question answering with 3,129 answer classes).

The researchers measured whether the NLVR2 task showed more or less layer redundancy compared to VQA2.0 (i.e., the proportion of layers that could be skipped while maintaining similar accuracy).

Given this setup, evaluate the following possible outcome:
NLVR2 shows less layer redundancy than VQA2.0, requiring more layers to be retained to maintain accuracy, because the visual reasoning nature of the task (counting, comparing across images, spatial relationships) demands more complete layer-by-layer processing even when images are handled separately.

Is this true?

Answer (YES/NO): YES